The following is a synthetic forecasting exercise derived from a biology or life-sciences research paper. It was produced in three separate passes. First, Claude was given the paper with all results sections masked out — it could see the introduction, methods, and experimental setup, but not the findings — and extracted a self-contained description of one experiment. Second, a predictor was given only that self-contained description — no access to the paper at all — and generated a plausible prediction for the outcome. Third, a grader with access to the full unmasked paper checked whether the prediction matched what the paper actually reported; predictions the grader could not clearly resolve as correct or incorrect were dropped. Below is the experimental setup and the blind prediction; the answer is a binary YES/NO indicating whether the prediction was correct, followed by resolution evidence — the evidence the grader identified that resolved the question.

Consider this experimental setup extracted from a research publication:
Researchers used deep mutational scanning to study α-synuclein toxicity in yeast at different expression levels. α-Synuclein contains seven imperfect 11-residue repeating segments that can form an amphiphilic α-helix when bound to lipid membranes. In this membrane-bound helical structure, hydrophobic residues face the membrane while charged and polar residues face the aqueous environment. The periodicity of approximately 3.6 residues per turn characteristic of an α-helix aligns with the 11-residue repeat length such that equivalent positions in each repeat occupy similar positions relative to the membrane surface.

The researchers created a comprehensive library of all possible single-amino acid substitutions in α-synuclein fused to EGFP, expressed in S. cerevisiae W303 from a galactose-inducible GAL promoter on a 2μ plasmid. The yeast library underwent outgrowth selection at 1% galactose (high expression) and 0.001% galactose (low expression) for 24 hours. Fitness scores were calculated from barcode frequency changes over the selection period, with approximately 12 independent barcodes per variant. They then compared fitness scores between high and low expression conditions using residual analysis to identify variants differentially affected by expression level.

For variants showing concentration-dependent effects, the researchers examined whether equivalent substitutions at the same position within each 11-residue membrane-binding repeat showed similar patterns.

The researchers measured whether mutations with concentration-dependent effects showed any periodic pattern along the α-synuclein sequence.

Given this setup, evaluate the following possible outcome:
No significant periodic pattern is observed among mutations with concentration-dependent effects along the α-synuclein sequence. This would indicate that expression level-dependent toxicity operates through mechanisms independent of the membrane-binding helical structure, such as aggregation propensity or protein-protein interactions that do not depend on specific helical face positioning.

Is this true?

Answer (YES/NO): NO